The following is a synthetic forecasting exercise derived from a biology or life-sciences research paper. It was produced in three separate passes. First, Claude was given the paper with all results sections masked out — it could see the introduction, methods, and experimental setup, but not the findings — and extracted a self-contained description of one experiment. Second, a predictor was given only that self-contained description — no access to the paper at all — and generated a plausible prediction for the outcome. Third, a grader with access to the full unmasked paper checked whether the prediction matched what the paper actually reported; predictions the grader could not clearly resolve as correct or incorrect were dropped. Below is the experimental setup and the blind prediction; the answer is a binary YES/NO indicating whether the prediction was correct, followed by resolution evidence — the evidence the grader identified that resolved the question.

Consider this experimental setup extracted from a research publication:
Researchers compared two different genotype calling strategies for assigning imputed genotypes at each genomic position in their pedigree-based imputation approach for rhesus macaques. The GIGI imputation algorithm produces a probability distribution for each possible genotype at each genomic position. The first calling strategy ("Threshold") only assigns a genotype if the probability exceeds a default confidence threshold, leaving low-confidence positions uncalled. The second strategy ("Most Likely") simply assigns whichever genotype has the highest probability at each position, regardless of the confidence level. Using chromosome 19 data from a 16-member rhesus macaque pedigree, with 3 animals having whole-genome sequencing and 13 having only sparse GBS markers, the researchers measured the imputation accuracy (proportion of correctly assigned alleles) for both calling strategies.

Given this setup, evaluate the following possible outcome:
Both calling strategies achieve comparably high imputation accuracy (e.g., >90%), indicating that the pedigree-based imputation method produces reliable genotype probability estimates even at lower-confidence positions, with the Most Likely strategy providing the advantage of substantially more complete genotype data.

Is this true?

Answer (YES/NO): YES